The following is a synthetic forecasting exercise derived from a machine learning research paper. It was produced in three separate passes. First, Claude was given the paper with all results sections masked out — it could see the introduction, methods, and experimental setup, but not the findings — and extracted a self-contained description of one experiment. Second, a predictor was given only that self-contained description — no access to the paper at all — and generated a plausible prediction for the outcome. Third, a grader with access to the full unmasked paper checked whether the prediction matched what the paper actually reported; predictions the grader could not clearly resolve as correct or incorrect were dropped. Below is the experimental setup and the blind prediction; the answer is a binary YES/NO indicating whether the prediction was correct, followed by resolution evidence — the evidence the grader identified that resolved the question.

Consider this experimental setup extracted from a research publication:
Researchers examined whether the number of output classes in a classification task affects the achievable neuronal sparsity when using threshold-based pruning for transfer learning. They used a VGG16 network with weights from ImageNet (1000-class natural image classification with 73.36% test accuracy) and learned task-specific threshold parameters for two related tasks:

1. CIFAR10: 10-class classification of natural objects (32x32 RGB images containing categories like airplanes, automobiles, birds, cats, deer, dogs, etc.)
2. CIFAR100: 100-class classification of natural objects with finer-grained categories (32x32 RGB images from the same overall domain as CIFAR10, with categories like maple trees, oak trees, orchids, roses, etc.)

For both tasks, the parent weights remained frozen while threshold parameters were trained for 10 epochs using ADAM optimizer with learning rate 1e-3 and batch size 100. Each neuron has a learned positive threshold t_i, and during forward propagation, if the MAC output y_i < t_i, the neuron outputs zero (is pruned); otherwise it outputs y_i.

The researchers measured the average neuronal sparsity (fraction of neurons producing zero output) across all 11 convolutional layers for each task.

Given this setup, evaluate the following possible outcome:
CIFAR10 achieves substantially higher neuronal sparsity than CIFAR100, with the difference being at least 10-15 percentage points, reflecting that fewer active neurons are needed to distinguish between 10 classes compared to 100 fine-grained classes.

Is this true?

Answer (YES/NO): NO